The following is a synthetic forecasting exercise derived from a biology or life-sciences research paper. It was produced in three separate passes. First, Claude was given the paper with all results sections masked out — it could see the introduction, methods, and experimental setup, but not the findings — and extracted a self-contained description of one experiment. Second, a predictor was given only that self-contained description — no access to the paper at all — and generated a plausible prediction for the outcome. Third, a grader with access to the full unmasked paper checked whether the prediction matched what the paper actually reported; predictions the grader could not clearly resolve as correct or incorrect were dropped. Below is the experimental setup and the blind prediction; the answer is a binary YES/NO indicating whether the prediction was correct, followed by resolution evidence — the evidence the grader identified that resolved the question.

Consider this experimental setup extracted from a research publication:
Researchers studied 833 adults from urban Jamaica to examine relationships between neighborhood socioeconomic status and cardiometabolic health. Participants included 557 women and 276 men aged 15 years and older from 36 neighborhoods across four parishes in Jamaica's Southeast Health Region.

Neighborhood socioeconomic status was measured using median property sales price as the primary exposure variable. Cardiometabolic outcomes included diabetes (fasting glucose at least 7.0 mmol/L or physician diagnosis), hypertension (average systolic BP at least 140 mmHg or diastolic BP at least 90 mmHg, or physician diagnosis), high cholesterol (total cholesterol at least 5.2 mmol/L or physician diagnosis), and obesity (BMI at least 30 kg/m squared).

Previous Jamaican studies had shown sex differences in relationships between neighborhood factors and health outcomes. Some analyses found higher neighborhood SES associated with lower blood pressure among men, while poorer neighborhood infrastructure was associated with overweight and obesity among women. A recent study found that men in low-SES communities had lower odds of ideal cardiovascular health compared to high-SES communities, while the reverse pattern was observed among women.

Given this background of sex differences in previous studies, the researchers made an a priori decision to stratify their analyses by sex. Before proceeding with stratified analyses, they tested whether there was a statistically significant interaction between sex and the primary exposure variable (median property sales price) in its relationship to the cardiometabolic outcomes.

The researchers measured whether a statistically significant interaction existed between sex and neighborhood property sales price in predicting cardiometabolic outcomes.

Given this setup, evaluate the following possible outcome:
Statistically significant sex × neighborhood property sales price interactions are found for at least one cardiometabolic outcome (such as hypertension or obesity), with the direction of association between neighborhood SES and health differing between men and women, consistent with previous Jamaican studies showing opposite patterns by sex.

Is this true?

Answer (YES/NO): NO